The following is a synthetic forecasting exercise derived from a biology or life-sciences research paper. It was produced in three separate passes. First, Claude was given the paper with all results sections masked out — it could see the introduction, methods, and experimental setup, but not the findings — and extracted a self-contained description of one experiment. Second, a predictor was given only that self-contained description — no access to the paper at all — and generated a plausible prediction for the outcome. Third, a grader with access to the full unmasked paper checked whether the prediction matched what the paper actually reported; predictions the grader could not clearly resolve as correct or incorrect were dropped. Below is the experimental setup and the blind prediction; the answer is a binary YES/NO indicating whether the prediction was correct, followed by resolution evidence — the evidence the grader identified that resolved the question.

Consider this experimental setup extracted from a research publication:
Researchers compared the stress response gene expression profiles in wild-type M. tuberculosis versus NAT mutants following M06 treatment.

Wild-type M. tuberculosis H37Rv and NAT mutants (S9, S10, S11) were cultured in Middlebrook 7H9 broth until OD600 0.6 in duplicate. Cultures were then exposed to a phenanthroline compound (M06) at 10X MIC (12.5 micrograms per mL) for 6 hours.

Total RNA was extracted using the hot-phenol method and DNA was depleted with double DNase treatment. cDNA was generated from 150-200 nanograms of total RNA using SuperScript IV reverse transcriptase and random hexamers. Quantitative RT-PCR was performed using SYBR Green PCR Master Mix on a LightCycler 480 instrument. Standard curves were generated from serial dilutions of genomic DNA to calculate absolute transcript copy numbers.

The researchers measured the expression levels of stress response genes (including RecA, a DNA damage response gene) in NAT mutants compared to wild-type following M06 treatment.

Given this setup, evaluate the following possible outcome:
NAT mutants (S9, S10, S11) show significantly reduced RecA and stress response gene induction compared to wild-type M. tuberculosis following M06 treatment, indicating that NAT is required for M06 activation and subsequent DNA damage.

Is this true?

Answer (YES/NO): NO